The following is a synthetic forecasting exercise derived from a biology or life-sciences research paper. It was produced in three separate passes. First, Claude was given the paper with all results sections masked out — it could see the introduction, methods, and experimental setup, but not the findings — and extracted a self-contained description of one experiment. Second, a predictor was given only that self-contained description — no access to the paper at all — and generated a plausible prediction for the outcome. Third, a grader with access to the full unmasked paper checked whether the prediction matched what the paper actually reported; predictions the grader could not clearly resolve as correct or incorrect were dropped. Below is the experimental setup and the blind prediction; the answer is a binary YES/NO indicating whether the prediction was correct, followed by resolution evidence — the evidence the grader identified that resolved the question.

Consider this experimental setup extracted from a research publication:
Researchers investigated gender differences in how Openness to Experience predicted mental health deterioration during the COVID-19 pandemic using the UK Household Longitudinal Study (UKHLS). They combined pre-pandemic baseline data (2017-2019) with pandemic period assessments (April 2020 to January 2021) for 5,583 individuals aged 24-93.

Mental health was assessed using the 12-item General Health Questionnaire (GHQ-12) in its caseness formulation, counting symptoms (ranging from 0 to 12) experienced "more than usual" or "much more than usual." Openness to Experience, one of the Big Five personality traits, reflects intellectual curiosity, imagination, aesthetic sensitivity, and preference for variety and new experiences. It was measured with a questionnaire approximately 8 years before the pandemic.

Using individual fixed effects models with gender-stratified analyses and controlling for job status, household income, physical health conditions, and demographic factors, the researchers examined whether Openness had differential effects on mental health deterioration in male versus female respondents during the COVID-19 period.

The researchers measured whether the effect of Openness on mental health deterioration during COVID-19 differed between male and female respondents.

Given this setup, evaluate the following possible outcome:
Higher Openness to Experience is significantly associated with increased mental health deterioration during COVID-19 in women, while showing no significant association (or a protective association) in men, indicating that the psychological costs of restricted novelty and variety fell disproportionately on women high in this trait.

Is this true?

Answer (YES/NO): YES